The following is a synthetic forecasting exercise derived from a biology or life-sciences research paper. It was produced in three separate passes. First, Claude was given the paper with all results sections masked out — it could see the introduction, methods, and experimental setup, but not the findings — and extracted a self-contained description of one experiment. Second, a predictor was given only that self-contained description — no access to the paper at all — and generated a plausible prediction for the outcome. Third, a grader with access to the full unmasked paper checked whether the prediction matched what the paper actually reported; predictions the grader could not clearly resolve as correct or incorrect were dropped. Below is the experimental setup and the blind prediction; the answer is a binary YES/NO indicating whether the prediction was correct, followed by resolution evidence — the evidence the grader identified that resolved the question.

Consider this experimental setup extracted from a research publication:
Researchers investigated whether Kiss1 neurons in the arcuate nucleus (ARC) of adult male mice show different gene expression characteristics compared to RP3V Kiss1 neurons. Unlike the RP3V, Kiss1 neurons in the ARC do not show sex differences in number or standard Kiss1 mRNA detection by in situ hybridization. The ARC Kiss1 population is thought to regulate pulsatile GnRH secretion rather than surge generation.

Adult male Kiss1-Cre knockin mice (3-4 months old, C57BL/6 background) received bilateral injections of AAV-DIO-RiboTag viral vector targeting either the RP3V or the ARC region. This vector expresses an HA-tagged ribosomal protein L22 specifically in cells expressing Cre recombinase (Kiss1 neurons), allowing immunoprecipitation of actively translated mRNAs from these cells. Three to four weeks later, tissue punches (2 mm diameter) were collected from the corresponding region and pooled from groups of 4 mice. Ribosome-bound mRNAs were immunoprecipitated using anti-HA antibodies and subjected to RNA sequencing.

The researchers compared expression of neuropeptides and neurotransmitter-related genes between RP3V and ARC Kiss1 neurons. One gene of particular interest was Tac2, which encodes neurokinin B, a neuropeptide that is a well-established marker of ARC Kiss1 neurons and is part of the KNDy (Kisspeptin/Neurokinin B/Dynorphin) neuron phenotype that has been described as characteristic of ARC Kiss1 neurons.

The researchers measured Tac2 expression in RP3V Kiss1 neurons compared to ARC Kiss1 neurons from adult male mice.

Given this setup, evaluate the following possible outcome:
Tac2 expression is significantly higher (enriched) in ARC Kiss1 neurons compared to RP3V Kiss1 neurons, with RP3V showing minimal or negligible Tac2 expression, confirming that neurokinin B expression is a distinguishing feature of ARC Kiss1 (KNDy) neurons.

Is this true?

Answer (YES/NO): YES